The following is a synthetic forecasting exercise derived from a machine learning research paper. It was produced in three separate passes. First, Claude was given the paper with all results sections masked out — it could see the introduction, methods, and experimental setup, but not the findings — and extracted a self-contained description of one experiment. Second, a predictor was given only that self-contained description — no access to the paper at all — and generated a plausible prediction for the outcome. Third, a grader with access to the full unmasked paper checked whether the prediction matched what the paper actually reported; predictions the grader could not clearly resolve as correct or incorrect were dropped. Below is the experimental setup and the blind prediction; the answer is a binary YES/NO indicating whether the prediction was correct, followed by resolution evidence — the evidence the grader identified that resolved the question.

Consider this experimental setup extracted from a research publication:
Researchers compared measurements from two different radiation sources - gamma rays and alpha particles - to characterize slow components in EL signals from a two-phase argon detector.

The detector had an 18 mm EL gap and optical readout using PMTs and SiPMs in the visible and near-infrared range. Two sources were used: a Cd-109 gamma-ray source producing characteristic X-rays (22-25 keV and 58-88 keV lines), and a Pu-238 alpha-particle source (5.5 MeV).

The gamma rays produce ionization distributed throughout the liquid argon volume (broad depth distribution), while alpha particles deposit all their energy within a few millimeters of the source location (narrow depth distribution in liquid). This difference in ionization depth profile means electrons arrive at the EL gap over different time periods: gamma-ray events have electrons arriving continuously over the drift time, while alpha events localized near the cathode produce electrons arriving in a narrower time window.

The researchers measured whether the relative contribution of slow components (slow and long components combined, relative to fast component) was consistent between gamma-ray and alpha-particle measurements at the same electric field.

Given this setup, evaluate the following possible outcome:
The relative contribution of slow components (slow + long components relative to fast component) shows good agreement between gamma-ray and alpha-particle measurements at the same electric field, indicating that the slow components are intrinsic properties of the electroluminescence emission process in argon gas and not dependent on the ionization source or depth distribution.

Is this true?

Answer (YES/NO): YES